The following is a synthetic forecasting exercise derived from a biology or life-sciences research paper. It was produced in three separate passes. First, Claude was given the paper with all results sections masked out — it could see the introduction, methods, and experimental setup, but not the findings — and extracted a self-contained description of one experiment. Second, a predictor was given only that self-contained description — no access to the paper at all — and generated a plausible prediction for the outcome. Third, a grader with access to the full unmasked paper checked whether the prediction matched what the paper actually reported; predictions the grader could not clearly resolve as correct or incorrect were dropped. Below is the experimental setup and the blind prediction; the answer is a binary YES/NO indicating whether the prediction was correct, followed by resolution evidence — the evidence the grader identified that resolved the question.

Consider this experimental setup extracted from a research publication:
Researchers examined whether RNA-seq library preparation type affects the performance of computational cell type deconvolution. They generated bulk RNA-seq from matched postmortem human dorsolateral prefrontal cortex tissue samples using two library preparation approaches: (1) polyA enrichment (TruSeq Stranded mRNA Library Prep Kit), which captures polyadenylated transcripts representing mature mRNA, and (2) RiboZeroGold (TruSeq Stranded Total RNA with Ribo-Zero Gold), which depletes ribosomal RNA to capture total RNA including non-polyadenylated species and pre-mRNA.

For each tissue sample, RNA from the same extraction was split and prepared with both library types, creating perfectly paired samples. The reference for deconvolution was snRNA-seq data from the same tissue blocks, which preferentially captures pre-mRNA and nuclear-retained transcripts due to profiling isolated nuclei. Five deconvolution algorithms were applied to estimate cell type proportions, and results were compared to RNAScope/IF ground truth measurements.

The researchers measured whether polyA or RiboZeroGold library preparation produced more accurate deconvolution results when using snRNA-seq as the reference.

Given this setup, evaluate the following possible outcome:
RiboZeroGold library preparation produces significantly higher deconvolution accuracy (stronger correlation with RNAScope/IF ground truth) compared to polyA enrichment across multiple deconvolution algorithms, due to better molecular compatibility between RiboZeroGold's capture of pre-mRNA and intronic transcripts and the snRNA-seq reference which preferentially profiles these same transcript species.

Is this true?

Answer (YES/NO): NO